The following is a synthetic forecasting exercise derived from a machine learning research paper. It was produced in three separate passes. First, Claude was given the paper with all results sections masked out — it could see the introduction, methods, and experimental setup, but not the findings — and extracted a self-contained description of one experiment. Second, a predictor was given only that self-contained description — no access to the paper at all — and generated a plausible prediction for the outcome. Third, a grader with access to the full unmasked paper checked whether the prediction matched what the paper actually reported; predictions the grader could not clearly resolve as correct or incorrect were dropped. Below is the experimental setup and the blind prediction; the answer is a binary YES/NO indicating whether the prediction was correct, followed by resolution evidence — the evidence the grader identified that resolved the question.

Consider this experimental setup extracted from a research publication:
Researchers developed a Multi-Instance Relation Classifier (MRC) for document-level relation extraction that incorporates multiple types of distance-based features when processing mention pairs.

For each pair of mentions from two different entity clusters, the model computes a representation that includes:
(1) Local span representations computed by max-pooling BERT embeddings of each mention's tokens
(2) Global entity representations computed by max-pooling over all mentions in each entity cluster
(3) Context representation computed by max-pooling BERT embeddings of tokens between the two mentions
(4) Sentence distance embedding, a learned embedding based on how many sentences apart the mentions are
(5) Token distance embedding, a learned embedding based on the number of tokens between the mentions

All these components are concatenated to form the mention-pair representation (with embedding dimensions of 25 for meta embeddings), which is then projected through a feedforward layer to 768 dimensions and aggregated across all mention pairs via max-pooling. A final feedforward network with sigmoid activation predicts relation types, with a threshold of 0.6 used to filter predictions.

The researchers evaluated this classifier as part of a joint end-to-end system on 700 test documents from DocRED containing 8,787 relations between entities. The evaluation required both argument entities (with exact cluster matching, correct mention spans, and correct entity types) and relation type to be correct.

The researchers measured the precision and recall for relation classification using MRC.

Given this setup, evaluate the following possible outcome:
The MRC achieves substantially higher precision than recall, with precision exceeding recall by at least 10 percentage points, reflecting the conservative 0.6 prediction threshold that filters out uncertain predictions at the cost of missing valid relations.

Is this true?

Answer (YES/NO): NO